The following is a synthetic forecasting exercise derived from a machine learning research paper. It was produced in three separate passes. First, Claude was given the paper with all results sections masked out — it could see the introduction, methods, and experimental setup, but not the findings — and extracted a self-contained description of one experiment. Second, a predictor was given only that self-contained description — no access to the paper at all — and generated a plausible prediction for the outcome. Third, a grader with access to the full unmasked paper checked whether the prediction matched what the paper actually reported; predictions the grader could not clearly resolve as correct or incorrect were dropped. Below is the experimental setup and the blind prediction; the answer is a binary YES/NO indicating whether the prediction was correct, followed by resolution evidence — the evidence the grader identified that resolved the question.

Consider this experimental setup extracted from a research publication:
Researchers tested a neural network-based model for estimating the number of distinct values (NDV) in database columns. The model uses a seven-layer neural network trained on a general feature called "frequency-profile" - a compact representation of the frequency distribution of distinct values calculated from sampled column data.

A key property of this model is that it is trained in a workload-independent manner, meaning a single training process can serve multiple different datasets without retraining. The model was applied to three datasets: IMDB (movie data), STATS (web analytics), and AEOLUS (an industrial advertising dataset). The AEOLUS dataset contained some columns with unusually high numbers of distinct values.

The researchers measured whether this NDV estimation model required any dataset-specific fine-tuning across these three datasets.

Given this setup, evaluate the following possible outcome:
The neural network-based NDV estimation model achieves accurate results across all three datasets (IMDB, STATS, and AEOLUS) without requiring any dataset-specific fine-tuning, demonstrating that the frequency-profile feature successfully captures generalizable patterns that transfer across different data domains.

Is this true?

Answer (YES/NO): NO